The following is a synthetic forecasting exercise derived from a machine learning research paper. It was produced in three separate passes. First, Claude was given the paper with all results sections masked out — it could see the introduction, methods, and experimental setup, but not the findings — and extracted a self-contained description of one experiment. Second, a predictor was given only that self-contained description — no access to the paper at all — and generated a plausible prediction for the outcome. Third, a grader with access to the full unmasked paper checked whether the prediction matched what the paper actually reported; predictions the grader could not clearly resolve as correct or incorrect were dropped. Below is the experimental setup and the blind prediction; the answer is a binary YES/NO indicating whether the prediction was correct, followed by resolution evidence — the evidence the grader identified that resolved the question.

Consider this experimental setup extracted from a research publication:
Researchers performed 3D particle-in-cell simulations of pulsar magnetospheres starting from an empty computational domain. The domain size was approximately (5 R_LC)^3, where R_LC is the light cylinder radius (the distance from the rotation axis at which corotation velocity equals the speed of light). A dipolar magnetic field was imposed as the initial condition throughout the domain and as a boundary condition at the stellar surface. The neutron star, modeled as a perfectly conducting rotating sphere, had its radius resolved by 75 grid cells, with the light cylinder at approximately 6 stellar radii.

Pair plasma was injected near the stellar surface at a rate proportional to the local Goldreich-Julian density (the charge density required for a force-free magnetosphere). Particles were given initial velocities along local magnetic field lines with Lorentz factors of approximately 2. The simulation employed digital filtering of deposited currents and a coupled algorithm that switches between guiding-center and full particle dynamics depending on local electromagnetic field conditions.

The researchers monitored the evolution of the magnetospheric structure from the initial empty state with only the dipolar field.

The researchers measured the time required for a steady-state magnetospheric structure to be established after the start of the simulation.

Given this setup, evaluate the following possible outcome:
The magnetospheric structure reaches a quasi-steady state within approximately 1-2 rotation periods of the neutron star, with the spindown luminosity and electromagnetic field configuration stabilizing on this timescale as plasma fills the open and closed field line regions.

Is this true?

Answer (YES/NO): YES